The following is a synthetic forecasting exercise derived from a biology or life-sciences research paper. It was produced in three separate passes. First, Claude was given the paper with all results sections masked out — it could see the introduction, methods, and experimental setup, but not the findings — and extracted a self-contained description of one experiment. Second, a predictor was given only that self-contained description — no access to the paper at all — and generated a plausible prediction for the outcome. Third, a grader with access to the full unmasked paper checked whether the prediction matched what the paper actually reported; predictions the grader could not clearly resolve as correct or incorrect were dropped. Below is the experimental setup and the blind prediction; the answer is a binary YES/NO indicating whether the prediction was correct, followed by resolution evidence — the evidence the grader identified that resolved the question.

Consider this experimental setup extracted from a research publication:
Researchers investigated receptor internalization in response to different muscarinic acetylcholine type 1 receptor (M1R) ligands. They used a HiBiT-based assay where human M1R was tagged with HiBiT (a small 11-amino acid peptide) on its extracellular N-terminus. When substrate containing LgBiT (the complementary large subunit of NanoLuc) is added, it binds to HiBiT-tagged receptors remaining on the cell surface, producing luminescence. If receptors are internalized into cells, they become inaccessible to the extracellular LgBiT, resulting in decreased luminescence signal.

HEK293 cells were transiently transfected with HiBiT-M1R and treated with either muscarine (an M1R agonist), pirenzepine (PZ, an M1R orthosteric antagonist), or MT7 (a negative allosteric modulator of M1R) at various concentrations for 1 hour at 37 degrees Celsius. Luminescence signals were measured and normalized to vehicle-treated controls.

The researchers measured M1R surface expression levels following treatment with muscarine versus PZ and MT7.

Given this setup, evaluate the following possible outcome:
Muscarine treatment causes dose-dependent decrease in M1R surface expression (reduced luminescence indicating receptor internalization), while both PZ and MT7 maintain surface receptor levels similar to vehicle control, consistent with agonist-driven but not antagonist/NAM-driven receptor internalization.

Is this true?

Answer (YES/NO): NO